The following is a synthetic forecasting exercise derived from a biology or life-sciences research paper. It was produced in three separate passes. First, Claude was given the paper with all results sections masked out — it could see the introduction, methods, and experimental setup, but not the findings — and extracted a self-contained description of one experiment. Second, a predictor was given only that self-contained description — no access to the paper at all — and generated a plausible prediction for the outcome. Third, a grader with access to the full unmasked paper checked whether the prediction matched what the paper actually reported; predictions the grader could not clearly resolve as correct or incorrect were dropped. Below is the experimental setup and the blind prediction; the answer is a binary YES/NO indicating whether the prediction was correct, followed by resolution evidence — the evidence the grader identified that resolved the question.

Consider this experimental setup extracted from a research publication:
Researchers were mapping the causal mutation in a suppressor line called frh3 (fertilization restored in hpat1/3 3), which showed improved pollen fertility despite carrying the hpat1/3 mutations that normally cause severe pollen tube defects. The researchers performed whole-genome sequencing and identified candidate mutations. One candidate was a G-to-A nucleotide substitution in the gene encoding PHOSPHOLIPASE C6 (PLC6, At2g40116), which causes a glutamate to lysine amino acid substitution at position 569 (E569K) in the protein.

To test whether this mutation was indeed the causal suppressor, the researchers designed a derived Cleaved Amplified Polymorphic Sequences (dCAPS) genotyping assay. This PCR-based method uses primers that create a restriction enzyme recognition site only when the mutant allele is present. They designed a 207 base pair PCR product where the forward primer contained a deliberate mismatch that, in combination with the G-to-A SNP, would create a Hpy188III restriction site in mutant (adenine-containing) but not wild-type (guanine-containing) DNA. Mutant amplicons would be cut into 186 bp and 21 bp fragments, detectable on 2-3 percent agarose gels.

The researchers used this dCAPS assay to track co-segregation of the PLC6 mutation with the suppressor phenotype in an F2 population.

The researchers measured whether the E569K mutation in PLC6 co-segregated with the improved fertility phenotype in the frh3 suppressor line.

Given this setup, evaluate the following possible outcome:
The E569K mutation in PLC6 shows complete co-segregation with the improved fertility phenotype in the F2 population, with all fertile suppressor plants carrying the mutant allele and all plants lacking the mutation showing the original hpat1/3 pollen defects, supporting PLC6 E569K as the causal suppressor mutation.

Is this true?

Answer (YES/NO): YES